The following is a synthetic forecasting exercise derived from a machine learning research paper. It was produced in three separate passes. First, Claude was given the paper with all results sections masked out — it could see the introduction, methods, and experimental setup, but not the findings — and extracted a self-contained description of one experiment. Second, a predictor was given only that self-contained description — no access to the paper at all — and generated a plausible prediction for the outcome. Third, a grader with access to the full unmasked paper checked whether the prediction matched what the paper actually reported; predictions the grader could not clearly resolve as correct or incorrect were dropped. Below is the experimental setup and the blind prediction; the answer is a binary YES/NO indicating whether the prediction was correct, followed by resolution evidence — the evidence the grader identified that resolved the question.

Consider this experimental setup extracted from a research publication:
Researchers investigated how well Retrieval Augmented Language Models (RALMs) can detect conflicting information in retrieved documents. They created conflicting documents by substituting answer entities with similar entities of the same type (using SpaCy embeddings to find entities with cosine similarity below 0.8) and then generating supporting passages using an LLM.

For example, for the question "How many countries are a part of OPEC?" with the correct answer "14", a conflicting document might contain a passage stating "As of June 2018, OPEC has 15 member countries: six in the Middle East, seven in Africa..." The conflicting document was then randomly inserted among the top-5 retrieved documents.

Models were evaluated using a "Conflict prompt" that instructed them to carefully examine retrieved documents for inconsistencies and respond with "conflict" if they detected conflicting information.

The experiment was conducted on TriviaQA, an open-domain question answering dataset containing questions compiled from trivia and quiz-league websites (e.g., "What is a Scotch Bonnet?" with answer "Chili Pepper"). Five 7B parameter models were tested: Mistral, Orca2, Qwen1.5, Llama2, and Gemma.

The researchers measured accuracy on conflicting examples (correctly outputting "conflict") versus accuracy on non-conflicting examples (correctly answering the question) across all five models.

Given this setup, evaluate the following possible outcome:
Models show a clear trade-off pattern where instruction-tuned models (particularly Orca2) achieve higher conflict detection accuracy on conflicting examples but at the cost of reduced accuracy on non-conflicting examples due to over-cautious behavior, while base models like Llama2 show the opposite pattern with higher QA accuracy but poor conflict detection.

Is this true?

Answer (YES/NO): NO